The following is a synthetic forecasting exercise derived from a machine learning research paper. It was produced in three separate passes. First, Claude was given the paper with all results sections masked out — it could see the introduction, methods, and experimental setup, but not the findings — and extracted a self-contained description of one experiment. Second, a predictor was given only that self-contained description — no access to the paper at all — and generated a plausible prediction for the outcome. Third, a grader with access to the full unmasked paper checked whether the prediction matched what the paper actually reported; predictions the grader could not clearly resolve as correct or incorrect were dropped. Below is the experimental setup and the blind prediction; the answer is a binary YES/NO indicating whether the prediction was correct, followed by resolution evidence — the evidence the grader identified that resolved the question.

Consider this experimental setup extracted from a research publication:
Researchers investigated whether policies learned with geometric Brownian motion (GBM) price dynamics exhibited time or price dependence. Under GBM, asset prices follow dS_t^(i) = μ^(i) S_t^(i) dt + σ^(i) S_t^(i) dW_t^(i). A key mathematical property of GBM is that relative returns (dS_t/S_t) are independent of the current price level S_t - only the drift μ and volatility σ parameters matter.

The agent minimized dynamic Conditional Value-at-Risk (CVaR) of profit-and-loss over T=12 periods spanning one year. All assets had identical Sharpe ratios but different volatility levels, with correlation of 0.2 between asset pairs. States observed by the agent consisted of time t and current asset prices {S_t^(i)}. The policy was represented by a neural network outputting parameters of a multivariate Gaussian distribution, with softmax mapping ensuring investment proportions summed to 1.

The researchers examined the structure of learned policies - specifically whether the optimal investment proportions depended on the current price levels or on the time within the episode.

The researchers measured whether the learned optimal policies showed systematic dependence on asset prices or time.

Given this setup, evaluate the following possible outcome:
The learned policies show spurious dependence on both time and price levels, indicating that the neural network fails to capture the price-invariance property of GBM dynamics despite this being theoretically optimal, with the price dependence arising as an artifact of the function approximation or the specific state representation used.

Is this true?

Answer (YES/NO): NO